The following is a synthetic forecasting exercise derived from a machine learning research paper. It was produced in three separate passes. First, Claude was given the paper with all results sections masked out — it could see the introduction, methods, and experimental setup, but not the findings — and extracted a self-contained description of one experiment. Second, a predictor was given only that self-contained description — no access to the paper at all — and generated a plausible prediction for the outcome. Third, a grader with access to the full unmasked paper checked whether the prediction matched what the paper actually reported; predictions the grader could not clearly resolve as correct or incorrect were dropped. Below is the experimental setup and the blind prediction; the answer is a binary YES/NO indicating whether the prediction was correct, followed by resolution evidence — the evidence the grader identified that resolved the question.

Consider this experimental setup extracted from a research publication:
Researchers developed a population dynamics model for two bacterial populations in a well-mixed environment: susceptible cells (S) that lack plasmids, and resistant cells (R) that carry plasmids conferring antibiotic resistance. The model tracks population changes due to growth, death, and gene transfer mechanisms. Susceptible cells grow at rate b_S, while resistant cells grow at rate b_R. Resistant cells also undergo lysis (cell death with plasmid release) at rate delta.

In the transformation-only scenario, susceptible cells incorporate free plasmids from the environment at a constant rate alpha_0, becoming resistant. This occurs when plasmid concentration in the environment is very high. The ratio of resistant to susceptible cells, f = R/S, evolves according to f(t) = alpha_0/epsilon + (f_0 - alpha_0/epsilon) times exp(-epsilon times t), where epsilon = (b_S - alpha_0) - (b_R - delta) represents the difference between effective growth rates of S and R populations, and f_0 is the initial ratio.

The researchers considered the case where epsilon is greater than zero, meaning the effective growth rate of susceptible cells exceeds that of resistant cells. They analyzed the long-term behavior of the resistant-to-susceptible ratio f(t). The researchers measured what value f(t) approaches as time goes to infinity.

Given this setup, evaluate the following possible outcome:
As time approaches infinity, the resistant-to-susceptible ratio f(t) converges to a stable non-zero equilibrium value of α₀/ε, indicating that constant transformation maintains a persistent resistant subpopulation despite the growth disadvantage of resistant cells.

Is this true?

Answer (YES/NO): YES